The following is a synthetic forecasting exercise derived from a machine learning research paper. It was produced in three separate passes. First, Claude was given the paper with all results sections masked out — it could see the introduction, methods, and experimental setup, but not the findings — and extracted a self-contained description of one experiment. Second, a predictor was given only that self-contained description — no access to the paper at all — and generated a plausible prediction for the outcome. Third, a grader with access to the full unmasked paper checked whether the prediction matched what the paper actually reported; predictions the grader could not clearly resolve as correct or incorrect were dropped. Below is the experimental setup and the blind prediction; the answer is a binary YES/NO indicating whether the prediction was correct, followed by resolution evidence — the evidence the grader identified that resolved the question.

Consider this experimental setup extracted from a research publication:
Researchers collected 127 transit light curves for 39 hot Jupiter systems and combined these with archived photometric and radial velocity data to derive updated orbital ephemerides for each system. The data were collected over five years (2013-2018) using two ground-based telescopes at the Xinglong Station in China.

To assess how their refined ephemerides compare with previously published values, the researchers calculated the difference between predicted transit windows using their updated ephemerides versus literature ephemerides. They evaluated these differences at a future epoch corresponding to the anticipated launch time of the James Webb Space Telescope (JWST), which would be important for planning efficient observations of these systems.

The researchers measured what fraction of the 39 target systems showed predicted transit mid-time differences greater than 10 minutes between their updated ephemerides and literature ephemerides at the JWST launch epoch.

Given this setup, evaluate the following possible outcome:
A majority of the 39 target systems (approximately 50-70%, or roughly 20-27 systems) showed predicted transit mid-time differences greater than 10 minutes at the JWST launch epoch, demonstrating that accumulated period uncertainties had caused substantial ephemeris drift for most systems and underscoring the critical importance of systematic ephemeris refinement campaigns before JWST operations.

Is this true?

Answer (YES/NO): NO